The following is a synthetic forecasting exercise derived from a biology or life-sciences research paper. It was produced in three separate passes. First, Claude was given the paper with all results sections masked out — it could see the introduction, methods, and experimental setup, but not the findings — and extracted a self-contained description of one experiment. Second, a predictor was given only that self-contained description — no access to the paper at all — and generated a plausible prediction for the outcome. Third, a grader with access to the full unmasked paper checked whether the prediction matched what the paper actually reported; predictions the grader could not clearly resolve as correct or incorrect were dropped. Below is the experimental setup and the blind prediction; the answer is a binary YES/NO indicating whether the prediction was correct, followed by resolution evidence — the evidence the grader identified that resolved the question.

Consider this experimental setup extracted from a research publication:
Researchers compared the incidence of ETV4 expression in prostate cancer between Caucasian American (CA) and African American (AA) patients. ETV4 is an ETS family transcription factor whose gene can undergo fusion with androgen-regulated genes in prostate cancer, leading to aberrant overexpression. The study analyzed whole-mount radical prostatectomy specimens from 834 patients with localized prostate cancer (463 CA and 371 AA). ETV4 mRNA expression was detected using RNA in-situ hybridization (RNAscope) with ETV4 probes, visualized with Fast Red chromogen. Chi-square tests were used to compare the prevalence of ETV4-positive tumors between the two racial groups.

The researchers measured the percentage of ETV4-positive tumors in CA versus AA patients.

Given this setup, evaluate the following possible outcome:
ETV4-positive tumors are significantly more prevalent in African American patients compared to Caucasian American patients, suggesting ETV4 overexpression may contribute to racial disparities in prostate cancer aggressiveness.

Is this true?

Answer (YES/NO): NO